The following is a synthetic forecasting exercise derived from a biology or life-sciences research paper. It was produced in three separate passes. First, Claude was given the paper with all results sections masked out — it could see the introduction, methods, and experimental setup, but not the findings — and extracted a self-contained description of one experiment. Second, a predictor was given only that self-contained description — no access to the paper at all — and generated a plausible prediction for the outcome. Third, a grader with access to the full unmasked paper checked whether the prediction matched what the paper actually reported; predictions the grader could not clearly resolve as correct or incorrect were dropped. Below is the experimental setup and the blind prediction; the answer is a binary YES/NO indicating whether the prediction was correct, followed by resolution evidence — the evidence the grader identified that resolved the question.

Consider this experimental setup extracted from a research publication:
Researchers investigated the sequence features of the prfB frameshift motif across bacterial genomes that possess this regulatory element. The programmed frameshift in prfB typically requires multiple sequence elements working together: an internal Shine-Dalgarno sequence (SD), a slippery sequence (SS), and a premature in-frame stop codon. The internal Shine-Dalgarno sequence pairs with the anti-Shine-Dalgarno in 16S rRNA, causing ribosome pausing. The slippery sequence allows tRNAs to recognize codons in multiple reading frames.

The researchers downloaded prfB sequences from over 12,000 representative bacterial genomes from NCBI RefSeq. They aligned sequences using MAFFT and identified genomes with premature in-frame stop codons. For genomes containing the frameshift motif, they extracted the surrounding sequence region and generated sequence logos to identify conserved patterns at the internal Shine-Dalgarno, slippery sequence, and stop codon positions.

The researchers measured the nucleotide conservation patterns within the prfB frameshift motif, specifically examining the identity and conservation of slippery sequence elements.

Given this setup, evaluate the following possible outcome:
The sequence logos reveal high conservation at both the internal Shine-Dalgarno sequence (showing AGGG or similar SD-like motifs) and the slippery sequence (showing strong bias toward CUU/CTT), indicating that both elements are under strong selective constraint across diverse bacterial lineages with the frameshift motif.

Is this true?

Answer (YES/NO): YES